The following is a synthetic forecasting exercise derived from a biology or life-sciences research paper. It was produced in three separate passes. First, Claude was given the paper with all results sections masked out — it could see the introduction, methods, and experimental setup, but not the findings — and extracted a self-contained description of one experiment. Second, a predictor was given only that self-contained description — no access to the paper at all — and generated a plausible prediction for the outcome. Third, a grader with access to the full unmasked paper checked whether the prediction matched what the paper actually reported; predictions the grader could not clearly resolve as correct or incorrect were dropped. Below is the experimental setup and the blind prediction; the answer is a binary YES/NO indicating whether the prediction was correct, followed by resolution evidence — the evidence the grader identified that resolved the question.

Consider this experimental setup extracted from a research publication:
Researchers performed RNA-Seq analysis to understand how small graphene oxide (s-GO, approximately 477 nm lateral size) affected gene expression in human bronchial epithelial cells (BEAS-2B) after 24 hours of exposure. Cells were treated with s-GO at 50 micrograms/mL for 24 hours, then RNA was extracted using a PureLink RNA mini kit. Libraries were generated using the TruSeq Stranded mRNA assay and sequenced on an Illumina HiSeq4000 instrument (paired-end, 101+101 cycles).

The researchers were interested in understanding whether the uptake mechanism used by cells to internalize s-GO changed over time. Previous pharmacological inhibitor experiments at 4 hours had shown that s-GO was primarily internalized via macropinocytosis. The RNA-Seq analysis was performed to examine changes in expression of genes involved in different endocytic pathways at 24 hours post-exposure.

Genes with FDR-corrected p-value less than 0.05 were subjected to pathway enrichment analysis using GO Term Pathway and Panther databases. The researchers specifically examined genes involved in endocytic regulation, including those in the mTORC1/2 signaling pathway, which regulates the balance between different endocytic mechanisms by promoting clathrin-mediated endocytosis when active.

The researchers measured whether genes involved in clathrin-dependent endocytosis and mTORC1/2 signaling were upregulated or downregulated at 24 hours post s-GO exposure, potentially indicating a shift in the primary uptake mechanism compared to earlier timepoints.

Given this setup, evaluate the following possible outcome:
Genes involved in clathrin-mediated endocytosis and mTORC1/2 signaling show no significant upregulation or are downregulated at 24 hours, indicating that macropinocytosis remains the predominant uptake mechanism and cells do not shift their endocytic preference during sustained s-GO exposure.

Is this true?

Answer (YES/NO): NO